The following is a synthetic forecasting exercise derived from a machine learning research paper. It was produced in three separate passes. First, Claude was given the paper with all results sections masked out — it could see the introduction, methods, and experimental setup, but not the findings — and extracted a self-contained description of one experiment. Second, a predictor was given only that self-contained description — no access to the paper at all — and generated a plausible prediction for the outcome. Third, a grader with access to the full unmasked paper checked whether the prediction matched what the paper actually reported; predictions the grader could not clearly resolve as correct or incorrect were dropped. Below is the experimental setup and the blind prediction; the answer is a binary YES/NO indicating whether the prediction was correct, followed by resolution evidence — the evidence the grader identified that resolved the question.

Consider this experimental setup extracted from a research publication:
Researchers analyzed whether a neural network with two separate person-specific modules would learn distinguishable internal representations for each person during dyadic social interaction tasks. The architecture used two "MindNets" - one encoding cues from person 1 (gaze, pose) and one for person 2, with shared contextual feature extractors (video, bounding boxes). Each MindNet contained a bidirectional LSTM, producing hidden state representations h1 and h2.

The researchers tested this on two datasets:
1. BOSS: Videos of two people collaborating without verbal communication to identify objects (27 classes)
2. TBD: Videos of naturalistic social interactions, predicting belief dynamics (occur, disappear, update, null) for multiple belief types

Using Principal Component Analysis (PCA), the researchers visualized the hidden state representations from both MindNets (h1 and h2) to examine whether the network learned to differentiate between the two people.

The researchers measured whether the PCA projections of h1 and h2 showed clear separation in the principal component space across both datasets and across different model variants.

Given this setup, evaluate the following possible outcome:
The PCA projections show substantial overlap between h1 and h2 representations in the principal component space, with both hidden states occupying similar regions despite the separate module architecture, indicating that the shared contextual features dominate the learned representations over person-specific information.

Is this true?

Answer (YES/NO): NO